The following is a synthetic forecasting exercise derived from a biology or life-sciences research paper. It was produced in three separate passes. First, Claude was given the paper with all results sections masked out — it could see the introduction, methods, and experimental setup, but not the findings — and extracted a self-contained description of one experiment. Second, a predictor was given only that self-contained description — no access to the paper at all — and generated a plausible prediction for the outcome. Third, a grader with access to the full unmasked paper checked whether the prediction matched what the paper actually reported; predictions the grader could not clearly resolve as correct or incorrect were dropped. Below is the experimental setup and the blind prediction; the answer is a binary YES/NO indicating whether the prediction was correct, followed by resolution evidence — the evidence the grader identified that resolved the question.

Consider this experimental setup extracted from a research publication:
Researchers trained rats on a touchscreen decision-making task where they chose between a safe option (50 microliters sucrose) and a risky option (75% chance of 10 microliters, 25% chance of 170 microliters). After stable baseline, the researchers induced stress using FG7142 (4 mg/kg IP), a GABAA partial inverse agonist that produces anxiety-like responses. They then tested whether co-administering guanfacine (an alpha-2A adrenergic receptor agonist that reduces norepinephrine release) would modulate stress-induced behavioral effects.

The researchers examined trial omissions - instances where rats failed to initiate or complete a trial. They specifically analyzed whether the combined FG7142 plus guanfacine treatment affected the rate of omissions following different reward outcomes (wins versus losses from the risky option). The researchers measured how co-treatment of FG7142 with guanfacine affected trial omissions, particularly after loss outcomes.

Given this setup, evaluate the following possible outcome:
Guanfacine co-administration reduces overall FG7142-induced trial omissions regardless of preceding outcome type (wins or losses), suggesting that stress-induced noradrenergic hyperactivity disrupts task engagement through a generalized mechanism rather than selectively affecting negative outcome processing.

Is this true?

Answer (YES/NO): NO